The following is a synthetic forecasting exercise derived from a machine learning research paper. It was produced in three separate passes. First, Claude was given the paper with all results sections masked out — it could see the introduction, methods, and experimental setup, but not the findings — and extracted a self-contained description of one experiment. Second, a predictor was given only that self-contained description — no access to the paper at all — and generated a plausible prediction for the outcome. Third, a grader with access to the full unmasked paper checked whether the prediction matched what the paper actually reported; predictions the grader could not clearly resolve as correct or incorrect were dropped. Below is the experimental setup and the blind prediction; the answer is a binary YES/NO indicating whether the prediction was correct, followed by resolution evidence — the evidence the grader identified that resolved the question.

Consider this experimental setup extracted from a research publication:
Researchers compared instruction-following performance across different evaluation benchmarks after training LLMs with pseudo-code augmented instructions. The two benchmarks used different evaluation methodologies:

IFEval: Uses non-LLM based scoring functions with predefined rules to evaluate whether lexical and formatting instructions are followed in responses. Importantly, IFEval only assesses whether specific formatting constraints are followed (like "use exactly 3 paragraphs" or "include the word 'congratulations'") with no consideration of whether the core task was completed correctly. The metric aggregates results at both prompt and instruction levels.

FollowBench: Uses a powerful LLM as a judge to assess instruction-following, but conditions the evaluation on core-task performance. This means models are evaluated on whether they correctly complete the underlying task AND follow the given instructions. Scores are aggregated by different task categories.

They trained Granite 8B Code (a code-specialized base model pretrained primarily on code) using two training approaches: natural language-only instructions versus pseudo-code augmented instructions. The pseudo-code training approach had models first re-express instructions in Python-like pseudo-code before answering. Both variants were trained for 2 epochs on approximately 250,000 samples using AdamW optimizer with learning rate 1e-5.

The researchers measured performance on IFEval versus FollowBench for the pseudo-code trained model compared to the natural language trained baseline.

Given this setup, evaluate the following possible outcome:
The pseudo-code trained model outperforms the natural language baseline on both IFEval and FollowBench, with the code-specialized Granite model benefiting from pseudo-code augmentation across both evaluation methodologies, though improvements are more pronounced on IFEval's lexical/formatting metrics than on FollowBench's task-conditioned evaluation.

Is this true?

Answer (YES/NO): NO